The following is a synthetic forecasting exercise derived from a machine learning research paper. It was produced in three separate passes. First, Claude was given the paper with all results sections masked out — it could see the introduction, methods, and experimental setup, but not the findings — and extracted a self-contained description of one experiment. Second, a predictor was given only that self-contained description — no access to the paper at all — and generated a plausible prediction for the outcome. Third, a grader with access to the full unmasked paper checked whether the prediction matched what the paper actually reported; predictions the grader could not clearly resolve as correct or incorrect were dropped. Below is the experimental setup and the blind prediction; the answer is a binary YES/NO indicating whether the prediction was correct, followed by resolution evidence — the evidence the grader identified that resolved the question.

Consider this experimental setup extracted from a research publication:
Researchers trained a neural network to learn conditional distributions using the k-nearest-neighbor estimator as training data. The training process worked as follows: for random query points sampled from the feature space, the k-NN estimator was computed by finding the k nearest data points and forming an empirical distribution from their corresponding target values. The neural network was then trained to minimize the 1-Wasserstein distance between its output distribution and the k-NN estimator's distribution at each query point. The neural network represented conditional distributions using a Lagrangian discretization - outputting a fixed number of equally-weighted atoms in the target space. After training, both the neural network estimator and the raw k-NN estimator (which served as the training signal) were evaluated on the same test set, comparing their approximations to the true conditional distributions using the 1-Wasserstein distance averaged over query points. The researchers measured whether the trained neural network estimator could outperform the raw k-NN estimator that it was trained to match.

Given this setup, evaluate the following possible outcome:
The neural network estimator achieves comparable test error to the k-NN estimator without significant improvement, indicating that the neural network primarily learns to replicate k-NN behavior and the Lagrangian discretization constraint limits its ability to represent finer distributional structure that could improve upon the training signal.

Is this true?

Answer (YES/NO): NO